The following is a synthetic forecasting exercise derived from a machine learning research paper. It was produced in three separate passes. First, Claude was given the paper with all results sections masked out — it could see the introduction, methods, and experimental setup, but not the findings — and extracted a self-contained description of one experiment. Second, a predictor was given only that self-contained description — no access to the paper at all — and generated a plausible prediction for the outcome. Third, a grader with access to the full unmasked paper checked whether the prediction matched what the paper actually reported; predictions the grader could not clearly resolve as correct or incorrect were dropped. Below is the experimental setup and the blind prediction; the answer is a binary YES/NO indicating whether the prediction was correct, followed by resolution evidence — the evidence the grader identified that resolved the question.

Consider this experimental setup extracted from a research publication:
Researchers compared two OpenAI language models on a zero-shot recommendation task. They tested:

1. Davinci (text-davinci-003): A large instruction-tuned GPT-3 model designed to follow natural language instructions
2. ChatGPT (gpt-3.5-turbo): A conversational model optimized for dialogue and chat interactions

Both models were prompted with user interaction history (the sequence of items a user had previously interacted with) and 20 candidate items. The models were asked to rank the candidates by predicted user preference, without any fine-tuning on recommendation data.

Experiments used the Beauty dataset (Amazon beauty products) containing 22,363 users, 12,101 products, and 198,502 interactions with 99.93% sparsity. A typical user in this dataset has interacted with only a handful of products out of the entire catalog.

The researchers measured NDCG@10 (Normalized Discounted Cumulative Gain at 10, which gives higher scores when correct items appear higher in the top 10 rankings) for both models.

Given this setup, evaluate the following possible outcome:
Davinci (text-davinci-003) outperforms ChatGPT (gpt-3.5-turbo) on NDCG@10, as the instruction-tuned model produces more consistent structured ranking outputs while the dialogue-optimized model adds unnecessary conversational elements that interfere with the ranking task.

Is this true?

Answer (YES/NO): NO